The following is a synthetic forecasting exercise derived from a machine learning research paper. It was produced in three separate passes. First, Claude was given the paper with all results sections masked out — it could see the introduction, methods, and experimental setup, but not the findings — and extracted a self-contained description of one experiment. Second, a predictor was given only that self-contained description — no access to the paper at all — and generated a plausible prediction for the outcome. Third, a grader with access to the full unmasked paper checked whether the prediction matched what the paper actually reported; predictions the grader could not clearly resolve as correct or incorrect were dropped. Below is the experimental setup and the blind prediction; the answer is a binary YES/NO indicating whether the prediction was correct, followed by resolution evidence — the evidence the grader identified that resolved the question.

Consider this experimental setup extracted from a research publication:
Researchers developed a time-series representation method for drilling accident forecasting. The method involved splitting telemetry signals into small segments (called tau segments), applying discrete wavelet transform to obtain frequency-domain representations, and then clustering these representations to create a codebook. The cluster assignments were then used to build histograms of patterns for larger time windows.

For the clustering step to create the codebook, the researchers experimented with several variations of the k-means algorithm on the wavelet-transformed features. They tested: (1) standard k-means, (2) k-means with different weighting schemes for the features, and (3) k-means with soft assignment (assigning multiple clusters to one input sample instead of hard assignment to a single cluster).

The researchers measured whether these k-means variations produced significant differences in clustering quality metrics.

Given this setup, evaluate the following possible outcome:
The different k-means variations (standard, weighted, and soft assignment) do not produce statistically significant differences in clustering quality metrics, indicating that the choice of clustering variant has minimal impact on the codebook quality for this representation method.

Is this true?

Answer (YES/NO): YES